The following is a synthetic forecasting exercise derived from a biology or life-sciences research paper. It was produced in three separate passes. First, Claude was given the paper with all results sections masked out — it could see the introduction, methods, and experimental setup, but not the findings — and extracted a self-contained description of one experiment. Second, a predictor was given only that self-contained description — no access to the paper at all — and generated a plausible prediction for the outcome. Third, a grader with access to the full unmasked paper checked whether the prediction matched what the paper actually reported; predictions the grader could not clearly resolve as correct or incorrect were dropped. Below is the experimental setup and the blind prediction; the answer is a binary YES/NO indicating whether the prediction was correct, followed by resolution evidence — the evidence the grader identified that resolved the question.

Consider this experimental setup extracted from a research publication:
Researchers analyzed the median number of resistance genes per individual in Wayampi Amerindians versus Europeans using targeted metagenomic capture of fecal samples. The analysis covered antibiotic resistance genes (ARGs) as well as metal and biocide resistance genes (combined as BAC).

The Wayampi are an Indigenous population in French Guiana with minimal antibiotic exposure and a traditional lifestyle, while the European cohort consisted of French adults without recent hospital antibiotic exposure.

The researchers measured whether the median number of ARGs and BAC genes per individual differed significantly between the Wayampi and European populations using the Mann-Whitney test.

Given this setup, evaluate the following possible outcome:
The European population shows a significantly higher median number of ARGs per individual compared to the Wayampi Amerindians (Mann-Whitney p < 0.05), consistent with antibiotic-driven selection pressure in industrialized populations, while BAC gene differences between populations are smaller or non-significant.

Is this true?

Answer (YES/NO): NO